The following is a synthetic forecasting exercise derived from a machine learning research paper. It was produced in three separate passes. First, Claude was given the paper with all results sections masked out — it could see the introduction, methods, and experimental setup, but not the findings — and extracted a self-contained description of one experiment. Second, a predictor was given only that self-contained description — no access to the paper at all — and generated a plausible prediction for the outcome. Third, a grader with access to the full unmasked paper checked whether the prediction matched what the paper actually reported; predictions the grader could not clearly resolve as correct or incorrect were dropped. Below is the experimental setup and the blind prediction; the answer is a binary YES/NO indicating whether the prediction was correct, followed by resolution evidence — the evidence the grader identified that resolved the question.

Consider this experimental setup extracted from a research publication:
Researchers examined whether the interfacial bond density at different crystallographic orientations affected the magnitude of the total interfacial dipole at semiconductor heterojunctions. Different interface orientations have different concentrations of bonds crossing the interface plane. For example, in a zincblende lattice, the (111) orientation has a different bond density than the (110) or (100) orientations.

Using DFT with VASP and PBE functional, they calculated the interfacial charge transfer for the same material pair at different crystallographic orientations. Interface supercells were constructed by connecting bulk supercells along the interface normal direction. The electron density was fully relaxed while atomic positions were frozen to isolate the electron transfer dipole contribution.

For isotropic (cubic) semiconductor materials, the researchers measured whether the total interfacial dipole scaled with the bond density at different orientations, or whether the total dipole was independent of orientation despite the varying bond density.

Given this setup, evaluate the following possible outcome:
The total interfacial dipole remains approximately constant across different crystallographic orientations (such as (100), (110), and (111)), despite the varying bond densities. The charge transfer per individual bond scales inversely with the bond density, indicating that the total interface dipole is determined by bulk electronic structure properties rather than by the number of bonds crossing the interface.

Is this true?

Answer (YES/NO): NO